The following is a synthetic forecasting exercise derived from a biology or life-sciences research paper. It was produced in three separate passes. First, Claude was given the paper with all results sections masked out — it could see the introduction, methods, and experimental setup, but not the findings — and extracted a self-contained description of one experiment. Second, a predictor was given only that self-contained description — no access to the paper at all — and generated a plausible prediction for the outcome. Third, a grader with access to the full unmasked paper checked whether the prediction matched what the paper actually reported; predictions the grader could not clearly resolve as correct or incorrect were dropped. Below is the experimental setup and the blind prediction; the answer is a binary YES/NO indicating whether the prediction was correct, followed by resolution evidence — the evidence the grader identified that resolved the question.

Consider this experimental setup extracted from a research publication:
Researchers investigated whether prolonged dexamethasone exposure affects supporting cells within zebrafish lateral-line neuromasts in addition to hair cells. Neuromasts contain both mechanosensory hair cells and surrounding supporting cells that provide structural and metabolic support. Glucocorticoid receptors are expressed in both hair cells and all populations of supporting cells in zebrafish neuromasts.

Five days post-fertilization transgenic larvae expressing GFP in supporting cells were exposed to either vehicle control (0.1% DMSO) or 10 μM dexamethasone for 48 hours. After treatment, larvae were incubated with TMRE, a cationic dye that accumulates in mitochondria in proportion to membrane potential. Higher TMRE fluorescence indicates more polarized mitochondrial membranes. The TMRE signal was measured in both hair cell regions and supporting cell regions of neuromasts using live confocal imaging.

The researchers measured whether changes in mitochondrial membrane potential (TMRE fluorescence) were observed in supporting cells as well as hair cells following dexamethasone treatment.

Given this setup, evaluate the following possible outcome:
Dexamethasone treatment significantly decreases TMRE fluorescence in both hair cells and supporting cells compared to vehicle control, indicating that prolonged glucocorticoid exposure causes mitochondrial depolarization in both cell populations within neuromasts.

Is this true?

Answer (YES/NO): NO